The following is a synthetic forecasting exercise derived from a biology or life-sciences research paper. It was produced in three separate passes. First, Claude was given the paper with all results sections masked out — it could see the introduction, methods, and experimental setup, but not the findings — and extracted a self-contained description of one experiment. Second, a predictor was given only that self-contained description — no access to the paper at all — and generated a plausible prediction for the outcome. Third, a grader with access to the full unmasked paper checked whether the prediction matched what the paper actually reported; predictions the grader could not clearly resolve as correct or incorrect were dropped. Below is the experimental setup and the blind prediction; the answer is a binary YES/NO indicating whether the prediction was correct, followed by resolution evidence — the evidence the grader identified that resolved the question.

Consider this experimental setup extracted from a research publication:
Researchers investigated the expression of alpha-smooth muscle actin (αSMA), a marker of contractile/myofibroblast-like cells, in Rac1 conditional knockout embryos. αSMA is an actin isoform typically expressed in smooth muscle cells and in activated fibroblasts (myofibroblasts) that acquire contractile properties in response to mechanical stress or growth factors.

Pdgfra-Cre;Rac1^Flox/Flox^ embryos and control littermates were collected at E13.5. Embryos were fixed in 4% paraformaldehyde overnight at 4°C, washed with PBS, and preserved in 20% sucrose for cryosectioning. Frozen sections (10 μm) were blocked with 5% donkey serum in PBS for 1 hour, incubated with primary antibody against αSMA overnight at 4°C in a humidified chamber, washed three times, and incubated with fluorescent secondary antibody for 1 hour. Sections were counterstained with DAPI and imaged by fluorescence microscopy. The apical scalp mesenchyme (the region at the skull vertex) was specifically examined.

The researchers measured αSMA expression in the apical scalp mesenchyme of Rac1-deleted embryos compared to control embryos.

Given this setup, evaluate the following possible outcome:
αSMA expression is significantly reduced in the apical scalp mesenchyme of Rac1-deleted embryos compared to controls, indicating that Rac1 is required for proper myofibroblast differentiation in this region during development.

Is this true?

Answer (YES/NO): YES